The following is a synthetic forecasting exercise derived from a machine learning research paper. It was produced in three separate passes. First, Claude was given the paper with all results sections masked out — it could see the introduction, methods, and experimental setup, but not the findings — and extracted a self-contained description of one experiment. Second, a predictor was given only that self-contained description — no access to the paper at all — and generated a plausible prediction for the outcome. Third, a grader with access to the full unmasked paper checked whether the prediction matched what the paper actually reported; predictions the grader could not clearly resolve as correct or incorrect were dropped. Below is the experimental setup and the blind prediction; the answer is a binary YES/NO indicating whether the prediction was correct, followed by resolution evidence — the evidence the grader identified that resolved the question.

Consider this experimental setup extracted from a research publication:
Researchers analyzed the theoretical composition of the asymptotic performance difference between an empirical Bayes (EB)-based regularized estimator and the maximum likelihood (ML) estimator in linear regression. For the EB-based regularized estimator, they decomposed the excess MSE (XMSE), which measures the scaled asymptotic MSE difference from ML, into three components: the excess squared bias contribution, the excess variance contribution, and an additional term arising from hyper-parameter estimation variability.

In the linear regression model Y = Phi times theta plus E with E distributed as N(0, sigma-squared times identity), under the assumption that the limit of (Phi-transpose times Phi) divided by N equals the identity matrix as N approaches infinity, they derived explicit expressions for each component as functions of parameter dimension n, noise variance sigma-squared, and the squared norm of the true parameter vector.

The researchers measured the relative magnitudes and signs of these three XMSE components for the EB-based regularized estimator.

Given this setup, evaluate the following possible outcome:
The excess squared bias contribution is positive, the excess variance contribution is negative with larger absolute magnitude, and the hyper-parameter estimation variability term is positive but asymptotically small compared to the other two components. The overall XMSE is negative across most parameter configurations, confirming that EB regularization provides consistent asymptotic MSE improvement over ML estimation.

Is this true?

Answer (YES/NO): NO